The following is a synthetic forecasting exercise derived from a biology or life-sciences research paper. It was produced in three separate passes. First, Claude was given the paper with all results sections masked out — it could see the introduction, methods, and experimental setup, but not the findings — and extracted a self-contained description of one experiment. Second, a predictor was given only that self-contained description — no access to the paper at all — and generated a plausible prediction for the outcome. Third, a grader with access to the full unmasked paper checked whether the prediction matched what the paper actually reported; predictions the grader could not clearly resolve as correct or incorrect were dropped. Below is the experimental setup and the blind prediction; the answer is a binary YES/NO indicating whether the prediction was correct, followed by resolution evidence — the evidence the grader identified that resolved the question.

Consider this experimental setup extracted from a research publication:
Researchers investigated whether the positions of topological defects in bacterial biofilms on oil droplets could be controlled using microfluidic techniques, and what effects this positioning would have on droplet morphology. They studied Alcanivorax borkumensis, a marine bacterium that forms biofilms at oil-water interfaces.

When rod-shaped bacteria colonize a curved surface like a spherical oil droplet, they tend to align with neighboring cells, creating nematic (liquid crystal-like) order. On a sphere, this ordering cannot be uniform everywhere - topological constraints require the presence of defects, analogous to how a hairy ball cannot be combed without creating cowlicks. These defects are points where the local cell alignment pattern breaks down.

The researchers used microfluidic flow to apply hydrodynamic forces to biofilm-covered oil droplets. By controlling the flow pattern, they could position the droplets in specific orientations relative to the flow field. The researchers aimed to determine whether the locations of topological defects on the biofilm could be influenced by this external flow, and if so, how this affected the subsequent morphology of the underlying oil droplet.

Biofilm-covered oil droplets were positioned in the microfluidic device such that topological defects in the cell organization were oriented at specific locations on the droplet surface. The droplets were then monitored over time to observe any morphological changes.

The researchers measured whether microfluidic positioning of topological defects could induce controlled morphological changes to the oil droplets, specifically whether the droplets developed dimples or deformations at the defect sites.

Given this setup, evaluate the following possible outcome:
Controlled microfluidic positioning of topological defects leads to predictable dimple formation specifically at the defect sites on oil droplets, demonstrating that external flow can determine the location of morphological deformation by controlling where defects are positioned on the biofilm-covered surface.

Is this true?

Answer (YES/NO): NO